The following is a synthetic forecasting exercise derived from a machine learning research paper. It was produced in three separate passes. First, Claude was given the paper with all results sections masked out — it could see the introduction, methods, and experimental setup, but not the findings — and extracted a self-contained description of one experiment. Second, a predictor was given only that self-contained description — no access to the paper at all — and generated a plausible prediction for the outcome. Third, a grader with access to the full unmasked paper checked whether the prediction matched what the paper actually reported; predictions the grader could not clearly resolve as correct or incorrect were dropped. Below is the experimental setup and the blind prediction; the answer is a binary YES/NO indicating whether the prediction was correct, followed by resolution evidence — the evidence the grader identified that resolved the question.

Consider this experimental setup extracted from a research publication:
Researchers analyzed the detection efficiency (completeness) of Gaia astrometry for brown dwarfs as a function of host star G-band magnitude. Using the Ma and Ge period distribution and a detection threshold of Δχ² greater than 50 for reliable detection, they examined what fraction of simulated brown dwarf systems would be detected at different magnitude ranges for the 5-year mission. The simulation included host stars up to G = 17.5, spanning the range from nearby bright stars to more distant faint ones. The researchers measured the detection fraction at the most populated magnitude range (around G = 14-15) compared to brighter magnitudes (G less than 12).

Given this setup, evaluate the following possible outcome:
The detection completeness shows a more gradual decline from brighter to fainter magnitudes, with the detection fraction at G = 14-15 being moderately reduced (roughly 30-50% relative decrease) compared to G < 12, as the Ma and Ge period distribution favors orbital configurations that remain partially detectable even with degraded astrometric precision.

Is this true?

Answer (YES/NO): NO